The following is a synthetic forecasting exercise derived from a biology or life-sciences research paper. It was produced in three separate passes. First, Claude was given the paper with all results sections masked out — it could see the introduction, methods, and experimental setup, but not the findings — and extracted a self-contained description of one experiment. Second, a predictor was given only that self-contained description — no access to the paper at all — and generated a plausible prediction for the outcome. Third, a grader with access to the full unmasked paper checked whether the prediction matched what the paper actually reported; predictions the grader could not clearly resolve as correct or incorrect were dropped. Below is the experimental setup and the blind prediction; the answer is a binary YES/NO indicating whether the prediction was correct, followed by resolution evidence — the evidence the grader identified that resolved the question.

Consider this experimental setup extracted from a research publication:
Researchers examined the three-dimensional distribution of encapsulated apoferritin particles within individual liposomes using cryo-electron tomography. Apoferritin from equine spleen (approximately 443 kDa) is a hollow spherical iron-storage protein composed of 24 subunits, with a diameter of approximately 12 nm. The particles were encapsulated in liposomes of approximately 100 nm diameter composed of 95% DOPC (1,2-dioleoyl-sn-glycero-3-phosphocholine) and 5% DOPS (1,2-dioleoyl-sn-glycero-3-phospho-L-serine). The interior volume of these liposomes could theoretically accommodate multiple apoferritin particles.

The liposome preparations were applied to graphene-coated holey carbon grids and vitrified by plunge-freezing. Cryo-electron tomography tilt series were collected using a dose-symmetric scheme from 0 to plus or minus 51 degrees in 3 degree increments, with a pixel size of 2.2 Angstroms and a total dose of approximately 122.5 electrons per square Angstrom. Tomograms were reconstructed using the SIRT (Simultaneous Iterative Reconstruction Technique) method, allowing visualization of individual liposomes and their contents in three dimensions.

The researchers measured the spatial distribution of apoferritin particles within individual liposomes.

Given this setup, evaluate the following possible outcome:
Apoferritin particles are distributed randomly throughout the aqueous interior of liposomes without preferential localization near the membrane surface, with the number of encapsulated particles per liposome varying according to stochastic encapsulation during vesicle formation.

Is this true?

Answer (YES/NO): YES